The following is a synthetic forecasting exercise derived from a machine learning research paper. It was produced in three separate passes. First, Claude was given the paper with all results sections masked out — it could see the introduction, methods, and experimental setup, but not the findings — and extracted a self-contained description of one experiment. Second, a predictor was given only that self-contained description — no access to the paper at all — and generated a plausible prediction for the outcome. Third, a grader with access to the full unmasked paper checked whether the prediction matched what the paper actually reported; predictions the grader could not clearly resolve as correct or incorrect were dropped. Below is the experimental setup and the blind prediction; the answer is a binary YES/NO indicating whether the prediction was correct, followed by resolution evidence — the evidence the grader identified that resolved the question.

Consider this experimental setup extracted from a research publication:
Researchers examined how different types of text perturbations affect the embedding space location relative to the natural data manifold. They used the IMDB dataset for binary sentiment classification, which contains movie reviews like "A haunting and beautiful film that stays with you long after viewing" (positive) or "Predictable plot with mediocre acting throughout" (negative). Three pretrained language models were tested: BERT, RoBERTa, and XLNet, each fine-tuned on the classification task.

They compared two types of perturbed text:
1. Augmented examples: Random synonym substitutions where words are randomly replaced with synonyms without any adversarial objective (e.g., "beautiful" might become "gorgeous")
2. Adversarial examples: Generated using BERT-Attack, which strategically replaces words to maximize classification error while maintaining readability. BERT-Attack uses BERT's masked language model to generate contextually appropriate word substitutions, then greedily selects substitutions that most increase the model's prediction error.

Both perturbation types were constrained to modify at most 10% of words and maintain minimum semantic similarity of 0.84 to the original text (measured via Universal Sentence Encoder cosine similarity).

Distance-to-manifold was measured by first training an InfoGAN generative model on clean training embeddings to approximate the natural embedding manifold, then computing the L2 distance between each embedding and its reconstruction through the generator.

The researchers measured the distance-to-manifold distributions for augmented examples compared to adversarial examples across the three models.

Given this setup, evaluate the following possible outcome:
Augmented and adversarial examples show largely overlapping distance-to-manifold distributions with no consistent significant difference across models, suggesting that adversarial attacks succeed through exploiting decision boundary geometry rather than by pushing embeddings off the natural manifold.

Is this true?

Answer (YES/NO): NO